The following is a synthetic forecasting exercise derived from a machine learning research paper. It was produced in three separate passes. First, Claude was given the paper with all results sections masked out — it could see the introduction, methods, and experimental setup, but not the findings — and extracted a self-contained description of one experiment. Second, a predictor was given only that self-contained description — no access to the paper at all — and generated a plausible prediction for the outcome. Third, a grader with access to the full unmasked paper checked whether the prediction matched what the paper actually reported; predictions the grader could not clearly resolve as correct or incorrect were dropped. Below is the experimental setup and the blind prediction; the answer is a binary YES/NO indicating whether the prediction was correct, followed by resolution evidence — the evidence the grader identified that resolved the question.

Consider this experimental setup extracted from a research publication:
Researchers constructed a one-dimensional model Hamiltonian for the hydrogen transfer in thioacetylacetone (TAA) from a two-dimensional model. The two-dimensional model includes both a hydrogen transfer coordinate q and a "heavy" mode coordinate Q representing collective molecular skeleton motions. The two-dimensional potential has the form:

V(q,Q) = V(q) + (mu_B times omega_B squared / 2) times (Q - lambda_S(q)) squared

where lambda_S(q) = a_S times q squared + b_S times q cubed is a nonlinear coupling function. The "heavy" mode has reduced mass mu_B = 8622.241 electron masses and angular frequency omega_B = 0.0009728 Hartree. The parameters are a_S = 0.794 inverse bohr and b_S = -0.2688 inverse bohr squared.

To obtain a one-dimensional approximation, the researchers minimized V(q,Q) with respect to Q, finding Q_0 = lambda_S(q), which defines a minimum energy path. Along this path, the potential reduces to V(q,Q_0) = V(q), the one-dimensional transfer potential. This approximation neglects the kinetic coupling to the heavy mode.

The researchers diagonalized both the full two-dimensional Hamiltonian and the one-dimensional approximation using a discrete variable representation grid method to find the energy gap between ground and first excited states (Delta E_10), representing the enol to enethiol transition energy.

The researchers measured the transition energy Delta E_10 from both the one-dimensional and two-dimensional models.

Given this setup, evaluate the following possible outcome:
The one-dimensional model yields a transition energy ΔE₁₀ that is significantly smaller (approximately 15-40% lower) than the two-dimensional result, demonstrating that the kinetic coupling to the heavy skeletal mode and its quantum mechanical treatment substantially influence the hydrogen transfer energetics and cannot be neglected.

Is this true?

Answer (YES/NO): NO